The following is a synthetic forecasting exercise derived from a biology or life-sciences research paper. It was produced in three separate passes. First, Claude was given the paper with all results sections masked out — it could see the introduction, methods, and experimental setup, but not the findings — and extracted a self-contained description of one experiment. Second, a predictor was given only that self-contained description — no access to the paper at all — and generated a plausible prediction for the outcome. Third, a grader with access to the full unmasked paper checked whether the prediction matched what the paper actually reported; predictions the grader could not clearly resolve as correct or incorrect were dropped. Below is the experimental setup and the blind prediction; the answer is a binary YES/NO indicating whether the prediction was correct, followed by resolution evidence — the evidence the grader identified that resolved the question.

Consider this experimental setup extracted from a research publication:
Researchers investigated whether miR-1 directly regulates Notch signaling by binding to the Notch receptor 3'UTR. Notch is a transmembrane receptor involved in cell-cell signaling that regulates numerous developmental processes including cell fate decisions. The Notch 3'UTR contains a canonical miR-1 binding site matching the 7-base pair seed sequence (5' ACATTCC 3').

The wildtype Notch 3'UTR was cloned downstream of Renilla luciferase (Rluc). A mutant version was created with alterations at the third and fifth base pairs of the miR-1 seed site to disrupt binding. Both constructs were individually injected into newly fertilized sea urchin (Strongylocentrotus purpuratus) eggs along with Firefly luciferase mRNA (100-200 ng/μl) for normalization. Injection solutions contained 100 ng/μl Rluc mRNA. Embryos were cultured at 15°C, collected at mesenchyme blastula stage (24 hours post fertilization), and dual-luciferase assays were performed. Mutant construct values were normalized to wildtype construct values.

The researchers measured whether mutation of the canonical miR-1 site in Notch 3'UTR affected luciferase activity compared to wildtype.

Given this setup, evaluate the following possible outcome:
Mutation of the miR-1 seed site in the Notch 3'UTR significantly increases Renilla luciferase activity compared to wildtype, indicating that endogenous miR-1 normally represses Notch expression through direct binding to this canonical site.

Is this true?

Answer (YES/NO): YES